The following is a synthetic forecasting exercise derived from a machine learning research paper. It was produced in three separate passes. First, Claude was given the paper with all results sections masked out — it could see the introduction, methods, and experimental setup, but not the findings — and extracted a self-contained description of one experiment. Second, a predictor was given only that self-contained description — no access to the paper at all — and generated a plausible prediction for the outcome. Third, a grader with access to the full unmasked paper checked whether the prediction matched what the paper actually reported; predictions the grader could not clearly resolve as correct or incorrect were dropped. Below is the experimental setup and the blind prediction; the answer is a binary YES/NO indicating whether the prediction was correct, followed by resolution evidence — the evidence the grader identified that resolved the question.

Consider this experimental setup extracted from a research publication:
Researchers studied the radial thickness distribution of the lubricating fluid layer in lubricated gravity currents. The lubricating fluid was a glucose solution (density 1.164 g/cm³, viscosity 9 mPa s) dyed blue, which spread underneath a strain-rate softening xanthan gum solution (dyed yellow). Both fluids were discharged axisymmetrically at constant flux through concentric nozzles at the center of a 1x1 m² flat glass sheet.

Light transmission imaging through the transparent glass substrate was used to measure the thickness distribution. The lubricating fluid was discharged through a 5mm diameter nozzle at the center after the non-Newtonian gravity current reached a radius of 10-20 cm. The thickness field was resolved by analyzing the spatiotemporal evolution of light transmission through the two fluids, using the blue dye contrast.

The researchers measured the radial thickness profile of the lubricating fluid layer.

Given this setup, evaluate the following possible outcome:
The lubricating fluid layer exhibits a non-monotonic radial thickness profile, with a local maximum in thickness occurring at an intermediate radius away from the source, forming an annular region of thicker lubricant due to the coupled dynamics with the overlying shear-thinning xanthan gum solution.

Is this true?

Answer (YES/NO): NO